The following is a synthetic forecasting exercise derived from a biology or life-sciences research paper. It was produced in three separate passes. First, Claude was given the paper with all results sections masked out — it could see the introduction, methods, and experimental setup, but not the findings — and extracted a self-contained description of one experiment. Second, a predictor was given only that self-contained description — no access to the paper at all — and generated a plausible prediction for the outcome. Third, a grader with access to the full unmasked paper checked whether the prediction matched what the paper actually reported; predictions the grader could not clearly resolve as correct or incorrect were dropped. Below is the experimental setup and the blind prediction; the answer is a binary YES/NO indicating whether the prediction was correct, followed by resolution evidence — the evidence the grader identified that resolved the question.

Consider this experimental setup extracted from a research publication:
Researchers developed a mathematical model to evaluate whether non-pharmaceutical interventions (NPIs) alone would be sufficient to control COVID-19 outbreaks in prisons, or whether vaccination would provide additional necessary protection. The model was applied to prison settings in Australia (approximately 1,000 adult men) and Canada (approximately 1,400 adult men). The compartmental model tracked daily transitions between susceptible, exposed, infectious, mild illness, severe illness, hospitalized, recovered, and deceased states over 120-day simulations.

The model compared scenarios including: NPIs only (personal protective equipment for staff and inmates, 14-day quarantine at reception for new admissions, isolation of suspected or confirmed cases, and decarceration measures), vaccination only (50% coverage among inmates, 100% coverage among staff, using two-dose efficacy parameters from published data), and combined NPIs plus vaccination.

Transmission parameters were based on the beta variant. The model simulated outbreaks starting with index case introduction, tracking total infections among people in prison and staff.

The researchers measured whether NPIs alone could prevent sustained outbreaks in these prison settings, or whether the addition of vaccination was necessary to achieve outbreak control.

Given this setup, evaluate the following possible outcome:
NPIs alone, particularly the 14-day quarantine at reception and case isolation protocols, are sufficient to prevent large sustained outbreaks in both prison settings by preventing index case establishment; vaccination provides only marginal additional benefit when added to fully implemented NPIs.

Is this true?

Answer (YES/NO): NO